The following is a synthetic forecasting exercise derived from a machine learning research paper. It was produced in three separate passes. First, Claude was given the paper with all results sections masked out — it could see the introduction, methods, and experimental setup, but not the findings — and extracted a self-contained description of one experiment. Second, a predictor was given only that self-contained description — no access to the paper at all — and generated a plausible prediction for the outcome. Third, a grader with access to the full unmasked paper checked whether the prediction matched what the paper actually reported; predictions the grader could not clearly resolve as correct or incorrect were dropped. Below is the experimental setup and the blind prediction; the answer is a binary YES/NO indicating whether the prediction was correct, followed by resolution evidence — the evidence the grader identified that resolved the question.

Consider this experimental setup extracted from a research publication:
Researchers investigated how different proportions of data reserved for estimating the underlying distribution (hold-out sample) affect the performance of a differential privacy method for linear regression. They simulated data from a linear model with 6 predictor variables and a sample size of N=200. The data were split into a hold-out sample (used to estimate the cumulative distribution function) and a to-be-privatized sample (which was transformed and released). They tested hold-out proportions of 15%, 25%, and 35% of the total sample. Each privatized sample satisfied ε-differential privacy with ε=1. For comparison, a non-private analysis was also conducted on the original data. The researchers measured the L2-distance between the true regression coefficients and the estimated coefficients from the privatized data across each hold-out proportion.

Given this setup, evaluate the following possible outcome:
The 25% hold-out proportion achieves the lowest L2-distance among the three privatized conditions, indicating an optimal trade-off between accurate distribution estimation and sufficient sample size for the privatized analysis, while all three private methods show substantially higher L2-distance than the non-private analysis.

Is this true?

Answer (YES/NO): NO